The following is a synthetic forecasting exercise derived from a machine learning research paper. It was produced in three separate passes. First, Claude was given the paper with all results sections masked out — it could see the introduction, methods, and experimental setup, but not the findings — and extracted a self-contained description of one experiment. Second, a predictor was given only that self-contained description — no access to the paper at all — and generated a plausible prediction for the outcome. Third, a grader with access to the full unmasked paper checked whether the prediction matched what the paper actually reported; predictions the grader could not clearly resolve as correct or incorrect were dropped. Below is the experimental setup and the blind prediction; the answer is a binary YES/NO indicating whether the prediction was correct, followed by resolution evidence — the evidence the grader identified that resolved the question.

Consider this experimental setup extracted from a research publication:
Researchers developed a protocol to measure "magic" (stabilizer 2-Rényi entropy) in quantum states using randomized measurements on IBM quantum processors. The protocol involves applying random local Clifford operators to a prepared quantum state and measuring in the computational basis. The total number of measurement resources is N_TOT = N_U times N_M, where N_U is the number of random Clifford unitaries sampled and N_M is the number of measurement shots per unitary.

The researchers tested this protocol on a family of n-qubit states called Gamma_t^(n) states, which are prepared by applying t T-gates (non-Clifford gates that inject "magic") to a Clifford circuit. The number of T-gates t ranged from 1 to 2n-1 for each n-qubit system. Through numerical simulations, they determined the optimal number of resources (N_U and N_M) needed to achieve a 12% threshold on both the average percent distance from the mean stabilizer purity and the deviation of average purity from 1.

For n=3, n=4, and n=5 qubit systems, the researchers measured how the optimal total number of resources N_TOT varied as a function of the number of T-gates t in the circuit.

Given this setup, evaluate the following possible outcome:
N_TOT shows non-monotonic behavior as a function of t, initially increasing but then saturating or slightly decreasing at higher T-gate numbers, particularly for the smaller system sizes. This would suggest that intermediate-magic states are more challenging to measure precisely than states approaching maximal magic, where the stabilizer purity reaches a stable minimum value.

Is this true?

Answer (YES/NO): NO